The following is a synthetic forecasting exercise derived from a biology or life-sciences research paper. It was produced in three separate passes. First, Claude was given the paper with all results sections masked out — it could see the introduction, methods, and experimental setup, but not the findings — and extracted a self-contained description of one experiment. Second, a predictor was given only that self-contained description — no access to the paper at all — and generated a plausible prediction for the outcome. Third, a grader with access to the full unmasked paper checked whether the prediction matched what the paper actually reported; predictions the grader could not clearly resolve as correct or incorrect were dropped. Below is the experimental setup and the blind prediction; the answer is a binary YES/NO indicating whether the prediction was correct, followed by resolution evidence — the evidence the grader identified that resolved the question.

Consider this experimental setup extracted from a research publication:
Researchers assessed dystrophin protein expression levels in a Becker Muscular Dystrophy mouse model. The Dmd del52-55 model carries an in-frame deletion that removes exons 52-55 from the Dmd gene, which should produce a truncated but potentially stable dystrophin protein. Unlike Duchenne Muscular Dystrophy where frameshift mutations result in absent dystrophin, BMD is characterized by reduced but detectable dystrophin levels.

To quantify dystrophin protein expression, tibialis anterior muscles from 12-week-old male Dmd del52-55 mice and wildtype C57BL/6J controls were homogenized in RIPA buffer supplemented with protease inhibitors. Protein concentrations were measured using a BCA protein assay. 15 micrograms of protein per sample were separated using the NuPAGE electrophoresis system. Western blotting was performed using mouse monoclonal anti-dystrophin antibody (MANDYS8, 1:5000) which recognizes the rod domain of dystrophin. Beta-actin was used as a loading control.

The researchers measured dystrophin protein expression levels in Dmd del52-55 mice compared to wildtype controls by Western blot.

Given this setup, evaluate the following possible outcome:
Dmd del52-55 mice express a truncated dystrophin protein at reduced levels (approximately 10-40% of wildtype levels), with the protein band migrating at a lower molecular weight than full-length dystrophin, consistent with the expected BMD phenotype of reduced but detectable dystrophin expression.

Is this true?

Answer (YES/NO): NO